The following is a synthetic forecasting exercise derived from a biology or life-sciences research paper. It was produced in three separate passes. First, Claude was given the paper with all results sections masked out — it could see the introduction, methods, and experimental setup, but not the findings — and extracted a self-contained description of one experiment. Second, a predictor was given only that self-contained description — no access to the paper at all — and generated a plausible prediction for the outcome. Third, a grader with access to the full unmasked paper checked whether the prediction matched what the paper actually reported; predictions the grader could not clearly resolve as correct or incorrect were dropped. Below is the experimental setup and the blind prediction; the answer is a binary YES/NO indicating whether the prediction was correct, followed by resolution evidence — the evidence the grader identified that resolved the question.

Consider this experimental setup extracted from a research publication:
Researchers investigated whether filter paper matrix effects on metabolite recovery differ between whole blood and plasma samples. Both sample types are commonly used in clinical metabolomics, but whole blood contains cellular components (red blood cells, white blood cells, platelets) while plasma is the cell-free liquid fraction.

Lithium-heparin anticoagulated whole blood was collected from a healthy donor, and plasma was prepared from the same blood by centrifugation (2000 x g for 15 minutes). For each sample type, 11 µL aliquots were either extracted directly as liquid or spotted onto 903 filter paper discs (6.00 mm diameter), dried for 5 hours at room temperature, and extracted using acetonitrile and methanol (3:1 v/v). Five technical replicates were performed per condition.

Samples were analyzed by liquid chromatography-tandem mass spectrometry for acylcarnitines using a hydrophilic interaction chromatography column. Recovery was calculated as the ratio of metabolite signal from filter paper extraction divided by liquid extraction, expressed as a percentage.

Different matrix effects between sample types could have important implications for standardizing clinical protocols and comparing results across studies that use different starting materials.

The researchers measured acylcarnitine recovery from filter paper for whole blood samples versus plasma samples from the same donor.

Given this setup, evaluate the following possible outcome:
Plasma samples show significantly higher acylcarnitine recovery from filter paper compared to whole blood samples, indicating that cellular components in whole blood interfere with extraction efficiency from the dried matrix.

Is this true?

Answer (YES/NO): NO